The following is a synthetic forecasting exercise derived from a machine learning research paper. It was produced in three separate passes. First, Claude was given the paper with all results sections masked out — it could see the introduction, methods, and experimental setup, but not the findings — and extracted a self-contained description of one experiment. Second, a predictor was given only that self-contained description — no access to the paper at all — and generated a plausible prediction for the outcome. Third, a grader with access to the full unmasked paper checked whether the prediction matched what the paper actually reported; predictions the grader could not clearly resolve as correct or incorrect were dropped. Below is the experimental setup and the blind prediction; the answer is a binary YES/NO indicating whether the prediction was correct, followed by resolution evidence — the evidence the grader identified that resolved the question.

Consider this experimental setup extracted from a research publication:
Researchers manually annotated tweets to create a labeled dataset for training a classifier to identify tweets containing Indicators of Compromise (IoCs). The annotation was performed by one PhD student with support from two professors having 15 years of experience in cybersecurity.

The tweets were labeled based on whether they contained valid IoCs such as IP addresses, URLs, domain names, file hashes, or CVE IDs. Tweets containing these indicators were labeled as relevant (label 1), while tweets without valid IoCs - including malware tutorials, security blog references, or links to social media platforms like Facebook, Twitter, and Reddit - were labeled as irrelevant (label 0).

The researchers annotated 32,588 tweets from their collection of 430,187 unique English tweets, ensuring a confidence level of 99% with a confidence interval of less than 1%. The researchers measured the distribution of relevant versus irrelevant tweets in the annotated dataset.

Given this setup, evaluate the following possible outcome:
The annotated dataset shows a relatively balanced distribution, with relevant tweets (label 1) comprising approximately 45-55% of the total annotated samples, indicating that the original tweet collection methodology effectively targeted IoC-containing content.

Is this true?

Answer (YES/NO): NO